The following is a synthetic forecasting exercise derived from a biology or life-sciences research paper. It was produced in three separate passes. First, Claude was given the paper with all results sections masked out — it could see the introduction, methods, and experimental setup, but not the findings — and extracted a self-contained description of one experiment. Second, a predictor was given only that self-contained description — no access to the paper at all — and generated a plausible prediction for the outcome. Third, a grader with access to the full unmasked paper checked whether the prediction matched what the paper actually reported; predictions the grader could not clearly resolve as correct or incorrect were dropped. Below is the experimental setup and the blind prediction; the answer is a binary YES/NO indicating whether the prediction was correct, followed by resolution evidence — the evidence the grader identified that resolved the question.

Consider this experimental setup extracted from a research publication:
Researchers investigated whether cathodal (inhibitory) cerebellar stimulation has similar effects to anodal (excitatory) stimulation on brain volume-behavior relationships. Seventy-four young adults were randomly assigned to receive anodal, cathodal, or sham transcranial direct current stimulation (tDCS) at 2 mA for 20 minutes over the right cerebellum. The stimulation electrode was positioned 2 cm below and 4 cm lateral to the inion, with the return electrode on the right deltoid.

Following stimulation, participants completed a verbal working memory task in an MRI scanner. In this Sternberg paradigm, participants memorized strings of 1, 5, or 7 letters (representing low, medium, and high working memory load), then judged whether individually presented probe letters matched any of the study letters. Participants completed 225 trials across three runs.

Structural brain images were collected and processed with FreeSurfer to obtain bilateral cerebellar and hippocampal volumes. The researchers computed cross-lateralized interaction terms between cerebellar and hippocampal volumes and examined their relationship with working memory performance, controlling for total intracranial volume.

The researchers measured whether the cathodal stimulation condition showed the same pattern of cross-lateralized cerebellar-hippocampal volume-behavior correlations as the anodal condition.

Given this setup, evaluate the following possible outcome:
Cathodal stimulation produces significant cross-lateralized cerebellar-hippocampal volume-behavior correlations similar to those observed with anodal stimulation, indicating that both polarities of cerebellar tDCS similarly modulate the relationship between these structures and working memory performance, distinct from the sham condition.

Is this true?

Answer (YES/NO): NO